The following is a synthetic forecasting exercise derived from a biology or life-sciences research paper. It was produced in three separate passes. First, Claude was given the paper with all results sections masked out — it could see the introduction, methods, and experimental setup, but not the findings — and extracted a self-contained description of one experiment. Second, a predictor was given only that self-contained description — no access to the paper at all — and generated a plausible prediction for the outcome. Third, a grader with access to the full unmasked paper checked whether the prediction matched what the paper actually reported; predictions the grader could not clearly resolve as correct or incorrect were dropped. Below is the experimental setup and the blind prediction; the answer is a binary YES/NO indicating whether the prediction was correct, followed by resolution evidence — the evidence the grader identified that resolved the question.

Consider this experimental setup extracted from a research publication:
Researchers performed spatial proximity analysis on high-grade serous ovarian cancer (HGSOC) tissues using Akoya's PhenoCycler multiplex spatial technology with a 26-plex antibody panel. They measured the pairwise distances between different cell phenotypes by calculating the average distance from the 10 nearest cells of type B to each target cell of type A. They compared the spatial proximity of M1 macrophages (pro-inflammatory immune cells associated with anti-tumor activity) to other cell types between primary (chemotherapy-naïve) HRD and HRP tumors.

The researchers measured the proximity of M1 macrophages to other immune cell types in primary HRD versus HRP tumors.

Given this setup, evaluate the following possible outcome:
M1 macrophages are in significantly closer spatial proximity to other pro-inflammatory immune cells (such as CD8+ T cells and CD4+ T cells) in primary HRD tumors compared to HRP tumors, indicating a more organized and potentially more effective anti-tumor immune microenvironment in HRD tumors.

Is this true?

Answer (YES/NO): YES